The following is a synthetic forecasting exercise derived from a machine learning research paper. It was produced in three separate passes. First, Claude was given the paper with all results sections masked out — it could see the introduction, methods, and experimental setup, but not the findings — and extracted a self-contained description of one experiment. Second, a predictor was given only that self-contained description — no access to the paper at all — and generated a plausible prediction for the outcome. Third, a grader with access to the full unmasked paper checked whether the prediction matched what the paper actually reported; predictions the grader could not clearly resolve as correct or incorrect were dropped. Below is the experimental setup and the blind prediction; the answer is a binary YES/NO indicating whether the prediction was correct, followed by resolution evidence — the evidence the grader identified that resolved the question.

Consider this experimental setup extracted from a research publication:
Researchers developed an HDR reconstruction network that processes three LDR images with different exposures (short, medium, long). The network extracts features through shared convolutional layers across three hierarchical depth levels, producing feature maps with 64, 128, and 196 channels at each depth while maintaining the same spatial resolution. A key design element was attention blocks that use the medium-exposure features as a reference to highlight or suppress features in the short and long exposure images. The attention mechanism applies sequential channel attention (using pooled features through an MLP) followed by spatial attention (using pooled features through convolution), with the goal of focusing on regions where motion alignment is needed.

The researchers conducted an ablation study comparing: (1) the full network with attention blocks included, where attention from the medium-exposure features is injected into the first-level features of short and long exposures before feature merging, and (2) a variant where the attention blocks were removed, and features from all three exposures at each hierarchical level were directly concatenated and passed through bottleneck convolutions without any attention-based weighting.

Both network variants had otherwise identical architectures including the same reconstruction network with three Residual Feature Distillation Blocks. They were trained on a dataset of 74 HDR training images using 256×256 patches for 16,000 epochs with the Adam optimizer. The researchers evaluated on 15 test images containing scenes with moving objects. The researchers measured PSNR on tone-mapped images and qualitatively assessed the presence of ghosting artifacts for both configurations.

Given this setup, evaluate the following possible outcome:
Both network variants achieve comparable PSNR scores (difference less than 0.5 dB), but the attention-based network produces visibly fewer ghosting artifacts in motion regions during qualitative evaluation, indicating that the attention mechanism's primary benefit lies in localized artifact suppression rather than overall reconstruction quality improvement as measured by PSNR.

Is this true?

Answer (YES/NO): NO